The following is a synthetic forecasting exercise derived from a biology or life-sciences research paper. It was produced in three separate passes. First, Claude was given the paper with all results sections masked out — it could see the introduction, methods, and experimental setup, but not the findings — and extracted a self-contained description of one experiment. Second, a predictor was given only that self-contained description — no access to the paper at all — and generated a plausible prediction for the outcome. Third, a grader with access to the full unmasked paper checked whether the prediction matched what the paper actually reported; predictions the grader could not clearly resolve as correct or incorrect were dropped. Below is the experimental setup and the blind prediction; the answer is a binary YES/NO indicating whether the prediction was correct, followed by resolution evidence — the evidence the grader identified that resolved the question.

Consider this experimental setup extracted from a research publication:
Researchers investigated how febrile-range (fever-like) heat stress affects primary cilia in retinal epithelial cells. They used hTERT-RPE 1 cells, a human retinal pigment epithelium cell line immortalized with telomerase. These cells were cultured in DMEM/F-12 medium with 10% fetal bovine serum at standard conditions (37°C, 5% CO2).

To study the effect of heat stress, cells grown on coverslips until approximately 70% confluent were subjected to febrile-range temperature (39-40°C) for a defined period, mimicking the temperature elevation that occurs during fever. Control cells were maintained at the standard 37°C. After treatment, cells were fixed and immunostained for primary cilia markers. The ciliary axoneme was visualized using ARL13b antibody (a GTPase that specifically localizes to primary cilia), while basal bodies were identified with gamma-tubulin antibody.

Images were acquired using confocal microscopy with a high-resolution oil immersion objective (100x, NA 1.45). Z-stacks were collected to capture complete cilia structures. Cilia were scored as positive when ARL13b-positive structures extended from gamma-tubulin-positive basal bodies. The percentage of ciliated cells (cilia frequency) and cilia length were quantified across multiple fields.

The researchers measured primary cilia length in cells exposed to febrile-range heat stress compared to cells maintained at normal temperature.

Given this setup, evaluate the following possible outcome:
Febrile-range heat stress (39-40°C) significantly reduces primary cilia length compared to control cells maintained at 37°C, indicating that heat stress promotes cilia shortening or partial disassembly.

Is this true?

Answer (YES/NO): NO